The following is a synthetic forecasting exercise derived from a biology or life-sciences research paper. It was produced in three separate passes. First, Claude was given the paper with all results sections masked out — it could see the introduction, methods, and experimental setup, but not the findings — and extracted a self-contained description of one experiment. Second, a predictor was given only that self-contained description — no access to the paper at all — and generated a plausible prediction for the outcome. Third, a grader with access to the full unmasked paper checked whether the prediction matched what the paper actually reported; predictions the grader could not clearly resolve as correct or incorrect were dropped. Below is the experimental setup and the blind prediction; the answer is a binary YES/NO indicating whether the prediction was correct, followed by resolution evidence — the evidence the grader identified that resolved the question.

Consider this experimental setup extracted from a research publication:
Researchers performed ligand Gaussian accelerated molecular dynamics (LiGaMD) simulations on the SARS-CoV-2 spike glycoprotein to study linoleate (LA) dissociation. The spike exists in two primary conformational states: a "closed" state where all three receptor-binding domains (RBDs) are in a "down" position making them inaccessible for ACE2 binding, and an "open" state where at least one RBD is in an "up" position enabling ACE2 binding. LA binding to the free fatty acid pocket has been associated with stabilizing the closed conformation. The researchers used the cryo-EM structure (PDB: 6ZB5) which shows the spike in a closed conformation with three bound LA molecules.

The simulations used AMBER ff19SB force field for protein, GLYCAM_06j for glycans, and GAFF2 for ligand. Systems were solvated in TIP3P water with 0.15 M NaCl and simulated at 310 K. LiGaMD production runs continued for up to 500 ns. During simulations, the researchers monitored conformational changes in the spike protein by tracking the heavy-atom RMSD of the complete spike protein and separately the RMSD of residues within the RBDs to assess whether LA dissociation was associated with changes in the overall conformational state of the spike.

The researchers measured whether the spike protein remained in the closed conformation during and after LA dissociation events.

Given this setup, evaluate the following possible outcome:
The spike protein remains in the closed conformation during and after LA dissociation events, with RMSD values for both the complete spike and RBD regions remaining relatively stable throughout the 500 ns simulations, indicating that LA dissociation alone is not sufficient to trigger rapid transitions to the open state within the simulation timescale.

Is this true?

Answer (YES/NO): NO